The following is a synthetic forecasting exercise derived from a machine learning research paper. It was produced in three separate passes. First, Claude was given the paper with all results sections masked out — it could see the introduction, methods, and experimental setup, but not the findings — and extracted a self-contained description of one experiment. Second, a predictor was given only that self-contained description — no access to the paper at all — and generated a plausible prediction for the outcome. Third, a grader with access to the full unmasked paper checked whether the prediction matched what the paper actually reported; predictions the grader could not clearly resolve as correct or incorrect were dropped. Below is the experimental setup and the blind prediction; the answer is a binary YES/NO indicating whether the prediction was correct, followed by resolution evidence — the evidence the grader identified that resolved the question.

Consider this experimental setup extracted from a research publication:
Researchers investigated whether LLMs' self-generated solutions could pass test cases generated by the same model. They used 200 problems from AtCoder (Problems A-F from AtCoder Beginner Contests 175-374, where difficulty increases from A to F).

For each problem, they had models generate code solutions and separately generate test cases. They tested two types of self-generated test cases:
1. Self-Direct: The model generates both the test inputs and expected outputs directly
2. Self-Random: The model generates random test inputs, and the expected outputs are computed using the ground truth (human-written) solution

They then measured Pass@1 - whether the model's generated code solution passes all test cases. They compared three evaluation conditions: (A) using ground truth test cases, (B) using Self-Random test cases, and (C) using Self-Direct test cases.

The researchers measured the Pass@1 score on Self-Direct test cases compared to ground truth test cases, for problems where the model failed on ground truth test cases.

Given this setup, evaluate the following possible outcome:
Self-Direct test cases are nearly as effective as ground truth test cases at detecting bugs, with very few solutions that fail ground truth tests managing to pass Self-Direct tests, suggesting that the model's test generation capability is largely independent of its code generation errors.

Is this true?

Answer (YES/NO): NO